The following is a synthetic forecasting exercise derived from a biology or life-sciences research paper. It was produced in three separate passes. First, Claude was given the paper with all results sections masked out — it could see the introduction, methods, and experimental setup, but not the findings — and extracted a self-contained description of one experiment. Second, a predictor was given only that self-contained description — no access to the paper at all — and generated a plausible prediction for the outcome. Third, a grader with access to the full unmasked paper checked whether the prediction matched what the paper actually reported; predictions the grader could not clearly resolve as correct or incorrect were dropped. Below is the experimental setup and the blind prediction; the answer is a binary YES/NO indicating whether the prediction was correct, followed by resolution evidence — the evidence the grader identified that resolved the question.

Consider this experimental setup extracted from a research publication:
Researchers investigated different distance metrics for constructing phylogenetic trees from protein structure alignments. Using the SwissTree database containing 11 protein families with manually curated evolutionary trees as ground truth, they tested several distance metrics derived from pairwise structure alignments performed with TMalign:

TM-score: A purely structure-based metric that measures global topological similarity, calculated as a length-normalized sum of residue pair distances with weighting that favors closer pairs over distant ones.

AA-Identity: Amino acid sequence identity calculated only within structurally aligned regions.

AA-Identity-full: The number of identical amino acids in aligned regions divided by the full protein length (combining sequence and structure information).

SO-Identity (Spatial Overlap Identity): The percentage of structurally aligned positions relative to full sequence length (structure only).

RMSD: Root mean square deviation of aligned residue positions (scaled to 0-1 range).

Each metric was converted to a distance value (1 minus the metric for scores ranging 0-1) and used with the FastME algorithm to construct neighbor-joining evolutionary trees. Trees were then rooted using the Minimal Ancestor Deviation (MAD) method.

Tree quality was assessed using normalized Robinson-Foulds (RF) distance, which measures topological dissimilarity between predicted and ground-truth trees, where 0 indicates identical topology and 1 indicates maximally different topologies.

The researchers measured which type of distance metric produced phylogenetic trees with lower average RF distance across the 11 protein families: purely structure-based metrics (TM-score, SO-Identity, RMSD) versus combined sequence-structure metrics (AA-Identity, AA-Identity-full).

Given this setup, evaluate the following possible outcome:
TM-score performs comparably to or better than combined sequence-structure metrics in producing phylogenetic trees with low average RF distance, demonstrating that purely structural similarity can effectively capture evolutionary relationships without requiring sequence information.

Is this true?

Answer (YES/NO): NO